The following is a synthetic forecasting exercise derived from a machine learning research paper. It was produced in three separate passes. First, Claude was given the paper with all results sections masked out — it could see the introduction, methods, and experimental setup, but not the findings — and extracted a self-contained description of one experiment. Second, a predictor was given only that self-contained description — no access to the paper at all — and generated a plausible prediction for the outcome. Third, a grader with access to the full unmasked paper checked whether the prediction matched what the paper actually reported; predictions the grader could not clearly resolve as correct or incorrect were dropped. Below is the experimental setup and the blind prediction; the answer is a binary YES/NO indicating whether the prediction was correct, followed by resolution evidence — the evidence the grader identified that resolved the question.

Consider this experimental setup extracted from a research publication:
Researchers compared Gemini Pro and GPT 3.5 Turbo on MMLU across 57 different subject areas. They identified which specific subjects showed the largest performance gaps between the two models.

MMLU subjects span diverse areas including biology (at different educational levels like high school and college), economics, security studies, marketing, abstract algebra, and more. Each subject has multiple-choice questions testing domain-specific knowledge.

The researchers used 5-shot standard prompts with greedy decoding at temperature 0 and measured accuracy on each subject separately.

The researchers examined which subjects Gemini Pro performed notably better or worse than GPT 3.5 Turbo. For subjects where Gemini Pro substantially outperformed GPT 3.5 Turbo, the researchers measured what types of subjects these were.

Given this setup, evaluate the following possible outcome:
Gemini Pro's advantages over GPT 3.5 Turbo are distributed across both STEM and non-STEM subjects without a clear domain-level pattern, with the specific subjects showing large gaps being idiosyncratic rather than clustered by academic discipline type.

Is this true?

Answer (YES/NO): NO